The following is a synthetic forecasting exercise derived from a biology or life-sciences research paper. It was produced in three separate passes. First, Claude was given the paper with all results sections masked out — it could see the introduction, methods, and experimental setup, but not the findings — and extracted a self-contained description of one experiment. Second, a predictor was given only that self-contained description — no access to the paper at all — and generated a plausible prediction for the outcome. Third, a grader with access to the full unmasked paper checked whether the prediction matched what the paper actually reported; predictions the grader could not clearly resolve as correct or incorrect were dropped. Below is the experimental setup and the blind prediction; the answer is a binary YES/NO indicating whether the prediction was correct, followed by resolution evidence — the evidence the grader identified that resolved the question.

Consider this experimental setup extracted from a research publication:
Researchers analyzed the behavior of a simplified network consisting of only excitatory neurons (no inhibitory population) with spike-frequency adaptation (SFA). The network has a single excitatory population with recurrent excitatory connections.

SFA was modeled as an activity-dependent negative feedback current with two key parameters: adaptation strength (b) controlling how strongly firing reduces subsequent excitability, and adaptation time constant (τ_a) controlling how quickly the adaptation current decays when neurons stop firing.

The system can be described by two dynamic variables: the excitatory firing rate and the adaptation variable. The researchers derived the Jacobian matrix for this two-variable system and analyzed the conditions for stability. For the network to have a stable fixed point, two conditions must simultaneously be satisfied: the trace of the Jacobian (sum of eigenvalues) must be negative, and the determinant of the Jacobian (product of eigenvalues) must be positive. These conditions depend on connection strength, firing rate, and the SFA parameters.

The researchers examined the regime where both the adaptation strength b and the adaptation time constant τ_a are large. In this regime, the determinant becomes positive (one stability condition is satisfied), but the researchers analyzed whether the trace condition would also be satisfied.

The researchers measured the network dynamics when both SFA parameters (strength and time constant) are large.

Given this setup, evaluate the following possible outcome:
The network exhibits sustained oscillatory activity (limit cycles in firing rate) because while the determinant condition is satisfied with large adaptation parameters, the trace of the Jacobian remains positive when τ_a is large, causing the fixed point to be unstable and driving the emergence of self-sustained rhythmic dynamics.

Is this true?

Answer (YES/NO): YES